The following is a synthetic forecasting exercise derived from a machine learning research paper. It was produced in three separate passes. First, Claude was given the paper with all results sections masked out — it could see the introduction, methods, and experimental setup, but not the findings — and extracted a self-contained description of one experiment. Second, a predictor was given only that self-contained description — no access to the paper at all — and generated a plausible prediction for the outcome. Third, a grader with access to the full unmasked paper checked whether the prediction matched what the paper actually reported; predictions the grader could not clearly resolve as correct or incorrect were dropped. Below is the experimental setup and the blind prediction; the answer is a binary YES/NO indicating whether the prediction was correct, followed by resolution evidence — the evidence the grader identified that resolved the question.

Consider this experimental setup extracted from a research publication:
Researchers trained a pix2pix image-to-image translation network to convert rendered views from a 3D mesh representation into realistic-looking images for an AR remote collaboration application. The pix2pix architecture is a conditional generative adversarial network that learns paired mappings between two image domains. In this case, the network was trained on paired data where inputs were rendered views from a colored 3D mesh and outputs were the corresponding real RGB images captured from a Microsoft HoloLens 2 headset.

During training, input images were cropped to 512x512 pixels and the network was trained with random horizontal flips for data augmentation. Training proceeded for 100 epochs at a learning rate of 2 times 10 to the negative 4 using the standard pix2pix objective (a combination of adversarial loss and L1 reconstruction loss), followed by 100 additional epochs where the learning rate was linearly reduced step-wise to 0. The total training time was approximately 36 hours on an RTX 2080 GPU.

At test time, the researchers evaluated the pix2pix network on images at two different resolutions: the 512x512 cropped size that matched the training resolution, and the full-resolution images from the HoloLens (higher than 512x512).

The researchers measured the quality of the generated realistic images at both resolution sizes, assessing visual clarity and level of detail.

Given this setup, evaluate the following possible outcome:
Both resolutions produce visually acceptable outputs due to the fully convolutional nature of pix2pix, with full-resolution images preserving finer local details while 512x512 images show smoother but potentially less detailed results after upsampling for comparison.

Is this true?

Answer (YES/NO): NO